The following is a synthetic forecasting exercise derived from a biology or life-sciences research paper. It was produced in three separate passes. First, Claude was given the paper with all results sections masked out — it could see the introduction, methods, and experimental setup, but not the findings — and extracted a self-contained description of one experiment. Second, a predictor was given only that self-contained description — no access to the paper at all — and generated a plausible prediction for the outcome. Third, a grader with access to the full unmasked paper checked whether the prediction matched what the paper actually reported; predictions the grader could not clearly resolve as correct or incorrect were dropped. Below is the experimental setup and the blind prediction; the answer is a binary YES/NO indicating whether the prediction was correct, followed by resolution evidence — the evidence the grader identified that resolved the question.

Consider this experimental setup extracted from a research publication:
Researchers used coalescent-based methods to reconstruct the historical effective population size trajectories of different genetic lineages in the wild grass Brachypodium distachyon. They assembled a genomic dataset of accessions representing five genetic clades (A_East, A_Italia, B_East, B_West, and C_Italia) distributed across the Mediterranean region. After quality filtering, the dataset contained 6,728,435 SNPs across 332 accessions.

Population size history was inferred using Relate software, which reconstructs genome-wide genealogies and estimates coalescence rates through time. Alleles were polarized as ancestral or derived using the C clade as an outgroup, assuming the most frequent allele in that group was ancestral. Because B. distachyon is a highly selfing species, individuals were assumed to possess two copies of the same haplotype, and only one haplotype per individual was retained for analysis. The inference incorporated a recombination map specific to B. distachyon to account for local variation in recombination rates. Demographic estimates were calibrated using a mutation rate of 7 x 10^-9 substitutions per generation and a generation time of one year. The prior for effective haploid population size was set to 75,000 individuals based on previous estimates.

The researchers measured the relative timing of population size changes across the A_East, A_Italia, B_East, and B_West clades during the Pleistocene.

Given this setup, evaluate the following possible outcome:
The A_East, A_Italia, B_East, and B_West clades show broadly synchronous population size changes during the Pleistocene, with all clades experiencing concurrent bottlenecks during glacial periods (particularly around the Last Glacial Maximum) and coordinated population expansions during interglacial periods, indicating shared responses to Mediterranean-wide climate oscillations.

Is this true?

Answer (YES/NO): NO